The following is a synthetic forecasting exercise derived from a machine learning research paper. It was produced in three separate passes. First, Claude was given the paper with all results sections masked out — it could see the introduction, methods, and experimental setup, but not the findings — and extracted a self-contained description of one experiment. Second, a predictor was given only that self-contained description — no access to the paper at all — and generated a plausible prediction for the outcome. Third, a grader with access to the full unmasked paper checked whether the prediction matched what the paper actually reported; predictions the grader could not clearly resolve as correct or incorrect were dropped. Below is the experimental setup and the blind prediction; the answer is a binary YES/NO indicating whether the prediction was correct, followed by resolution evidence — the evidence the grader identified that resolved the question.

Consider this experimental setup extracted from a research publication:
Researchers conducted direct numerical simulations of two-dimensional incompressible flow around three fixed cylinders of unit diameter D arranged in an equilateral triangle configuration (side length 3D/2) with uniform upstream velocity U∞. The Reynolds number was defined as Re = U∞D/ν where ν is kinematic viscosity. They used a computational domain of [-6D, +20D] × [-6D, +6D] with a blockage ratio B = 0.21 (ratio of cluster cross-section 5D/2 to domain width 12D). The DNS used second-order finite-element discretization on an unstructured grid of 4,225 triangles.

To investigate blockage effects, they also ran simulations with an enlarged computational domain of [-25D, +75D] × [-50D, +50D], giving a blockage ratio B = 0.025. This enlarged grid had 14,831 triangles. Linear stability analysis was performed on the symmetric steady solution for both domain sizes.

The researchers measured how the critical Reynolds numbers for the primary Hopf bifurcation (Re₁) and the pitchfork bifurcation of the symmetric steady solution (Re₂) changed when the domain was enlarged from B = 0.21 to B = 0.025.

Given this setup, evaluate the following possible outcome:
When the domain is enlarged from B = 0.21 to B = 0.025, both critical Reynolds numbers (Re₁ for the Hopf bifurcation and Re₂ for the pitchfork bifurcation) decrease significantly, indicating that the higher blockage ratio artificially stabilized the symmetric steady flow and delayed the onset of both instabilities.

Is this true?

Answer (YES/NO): NO